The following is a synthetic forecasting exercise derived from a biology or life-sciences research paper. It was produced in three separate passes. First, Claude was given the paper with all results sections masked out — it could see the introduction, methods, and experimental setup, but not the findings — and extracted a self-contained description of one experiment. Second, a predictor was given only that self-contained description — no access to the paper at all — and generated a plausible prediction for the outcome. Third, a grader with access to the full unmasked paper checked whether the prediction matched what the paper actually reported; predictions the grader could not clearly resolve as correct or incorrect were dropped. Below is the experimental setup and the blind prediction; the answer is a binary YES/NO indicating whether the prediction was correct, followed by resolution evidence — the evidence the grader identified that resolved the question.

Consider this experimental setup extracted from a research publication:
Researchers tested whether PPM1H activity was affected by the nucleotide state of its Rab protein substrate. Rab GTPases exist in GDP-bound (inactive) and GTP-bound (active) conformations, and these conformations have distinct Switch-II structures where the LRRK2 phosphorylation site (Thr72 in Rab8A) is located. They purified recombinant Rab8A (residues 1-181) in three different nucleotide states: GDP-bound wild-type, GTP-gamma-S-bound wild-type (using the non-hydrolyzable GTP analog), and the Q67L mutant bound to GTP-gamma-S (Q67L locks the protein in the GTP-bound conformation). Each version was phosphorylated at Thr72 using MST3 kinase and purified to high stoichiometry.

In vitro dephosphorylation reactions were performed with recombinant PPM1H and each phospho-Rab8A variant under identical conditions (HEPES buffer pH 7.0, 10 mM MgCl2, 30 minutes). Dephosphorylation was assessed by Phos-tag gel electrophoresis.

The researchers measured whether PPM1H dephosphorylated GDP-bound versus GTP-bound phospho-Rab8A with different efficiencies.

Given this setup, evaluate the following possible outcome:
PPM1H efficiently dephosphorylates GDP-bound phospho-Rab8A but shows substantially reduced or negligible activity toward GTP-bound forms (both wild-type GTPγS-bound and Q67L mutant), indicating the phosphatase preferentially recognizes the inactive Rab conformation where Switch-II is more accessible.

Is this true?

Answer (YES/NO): NO